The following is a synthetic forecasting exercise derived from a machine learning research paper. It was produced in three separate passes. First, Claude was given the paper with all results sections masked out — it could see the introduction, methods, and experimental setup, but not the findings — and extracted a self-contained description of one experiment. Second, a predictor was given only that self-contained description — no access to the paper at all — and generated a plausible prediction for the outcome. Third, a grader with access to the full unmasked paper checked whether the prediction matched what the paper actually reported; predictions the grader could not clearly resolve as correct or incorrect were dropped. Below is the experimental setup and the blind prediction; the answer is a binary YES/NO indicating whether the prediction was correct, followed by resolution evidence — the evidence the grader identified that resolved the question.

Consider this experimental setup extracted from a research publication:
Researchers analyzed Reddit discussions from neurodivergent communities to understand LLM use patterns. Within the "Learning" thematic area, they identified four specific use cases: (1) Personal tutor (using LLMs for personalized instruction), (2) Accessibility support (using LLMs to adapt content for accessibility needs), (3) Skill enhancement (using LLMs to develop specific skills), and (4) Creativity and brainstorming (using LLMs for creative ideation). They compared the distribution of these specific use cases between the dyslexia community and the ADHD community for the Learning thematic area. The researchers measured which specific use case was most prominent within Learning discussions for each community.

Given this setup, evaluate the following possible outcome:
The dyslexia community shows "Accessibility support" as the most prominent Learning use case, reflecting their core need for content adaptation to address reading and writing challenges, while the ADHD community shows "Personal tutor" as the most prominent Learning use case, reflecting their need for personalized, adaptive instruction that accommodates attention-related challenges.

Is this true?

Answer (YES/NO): YES